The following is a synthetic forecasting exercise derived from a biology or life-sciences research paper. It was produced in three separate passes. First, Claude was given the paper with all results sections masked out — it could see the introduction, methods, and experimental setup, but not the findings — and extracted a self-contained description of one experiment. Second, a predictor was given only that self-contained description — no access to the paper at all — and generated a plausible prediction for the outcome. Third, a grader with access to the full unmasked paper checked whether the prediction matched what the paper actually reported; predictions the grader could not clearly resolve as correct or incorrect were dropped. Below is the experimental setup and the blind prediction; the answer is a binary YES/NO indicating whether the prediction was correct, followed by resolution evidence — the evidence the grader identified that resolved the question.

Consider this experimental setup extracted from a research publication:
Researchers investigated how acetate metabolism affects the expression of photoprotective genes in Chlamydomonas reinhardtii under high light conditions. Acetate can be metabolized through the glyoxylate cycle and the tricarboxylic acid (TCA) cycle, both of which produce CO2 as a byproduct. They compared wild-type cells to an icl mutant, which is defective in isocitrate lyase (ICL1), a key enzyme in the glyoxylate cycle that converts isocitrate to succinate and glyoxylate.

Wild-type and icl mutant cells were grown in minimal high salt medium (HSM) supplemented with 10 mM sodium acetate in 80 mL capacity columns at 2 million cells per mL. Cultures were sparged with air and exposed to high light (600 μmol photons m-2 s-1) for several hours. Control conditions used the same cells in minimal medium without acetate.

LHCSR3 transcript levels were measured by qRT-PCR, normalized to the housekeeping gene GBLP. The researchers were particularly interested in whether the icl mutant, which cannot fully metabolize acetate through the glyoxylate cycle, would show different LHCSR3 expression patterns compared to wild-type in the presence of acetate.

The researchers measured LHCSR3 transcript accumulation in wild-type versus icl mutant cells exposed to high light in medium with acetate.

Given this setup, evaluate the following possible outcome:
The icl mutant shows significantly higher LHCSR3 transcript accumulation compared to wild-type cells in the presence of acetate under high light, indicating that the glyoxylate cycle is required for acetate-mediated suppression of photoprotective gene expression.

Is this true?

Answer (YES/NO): YES